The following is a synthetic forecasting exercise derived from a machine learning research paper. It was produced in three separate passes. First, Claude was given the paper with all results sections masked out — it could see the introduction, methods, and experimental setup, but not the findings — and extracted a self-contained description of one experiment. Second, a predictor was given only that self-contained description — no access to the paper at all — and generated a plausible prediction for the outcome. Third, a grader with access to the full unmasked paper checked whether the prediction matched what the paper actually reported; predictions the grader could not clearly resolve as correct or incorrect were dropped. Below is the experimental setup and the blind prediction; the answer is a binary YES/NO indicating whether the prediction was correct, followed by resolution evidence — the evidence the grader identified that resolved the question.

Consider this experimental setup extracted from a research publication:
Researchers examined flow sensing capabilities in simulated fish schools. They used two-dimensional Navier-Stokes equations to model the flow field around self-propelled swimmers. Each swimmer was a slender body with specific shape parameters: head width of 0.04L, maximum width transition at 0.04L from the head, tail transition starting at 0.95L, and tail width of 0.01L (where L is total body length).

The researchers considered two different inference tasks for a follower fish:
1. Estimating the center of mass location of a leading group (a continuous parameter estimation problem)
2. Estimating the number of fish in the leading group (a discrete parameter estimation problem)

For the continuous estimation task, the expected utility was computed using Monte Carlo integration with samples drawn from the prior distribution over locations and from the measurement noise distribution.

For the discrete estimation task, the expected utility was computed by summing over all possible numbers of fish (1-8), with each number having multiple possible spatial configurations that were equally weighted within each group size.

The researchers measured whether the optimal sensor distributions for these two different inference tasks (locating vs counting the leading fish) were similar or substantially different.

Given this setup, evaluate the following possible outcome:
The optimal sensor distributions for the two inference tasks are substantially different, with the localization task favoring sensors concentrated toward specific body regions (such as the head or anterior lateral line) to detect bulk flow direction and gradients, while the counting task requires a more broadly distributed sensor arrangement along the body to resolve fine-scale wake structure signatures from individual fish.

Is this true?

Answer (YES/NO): NO